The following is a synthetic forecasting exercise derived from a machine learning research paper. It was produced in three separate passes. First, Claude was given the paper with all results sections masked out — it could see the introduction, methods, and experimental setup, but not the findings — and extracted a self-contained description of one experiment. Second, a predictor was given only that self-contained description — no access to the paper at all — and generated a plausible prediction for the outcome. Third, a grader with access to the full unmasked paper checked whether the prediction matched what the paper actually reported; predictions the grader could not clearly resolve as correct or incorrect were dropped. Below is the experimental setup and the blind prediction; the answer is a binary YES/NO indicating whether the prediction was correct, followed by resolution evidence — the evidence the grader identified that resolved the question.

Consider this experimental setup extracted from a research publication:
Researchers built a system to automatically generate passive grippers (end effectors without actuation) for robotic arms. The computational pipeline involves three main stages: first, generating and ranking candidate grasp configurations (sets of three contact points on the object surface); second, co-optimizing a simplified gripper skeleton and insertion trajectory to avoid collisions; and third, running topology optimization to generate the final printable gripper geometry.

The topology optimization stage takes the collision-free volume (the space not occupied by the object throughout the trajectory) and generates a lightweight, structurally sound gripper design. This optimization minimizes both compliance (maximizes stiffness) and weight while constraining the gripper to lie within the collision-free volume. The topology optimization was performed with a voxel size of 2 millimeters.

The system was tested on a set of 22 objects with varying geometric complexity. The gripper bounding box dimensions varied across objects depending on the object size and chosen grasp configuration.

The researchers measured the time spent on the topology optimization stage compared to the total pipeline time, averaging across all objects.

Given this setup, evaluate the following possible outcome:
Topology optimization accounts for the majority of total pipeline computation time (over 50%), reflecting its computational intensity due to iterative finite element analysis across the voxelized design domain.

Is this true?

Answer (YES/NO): YES